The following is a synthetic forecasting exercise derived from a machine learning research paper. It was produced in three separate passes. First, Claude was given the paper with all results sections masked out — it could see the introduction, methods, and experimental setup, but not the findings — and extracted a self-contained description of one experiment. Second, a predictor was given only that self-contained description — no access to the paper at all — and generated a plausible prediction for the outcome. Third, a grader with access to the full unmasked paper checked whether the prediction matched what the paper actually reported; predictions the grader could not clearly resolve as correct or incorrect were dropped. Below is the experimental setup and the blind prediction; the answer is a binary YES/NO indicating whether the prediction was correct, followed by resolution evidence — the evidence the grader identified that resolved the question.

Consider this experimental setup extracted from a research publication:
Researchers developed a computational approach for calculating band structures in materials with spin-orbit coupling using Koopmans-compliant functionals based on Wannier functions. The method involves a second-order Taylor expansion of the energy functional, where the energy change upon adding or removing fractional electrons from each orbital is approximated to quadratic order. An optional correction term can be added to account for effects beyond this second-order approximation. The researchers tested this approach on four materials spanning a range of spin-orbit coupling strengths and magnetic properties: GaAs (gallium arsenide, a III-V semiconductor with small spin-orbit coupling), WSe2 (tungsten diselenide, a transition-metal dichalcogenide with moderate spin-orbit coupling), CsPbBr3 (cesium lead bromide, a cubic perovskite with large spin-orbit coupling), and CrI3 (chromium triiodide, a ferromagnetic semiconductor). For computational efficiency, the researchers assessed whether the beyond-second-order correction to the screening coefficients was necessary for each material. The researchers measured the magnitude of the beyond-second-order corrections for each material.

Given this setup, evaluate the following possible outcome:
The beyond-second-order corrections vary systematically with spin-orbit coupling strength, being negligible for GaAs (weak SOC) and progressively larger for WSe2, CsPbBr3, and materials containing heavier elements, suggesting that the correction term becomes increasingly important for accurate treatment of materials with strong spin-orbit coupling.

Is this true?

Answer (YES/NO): NO